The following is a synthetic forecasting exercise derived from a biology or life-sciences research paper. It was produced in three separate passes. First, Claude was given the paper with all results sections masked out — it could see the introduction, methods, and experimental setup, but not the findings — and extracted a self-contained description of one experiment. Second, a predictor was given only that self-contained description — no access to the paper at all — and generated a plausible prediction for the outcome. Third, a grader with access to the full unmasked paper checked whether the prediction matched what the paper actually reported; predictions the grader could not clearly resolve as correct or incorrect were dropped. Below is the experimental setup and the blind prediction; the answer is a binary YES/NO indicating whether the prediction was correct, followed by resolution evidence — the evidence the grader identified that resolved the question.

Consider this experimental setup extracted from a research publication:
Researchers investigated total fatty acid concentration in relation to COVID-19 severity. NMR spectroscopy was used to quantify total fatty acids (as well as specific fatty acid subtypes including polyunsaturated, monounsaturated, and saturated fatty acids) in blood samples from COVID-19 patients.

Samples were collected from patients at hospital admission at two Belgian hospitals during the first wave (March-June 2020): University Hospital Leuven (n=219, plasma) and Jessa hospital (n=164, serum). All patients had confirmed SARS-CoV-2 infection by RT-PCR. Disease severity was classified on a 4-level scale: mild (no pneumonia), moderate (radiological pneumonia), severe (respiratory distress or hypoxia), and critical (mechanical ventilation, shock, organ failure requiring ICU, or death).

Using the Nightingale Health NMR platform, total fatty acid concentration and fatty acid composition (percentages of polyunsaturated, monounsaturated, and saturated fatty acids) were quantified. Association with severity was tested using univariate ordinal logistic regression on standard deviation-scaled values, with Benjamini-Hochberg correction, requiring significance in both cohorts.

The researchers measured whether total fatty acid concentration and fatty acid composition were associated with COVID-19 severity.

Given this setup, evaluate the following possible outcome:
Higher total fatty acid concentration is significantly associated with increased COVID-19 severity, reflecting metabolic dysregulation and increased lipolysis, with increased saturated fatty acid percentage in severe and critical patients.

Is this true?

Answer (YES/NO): NO